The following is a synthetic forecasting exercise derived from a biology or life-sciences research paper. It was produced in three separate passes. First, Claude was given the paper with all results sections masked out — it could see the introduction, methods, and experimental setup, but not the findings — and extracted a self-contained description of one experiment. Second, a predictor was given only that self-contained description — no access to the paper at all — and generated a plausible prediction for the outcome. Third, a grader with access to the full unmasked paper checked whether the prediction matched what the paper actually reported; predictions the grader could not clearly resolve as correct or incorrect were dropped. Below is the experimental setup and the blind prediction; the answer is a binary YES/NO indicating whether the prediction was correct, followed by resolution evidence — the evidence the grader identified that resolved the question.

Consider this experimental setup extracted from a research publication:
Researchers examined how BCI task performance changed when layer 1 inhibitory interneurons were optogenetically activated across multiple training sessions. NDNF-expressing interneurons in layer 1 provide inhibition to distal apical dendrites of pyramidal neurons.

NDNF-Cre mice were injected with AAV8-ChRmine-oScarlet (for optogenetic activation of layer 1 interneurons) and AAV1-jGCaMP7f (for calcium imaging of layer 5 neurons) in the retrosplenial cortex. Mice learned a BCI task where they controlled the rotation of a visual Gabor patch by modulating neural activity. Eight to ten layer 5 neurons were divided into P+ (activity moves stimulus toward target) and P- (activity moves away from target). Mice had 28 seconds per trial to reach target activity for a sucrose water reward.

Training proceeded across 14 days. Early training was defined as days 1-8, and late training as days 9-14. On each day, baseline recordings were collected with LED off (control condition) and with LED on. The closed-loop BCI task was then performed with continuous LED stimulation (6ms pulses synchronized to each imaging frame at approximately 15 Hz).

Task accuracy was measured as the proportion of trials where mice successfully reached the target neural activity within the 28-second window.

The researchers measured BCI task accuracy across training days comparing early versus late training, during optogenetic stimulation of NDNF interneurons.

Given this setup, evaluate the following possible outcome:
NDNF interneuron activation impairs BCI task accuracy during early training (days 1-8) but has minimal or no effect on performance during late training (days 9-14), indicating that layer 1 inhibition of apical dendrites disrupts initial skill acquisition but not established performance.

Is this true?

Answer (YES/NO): NO